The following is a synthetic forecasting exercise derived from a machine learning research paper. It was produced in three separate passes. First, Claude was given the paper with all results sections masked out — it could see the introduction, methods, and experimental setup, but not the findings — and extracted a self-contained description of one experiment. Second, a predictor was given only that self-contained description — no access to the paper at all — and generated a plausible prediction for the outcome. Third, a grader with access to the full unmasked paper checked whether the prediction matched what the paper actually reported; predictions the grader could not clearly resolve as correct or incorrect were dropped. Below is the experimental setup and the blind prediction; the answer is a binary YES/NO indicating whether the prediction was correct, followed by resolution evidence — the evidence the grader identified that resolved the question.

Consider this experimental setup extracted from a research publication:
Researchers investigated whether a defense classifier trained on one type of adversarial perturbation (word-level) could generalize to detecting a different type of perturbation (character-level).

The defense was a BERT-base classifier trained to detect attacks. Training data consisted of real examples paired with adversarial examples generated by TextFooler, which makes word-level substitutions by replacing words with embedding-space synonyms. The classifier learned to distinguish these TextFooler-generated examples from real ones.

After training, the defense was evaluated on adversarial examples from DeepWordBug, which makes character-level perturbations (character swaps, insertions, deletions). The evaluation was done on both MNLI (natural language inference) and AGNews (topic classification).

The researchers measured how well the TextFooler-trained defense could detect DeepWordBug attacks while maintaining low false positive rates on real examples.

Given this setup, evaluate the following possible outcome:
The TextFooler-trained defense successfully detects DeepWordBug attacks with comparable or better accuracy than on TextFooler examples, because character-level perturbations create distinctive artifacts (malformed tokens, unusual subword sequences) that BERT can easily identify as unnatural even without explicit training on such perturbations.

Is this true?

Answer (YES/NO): NO